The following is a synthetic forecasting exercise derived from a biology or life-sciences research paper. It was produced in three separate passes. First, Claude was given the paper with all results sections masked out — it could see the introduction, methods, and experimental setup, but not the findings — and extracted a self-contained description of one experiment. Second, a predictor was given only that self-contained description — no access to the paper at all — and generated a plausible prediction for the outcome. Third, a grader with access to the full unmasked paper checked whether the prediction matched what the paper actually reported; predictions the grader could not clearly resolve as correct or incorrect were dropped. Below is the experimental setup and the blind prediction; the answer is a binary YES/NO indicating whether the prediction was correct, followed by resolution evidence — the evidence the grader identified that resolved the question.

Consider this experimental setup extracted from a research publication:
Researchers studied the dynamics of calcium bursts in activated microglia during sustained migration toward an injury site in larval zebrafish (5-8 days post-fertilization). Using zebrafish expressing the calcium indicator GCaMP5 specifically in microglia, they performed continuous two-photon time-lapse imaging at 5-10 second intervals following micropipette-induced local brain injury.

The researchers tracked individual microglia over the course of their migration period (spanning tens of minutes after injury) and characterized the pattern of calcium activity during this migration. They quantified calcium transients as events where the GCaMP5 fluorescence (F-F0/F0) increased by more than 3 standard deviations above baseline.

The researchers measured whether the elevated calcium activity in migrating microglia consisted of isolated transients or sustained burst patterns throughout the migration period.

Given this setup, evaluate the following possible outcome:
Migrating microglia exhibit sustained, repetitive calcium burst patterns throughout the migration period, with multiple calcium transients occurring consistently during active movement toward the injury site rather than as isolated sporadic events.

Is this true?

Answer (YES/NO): YES